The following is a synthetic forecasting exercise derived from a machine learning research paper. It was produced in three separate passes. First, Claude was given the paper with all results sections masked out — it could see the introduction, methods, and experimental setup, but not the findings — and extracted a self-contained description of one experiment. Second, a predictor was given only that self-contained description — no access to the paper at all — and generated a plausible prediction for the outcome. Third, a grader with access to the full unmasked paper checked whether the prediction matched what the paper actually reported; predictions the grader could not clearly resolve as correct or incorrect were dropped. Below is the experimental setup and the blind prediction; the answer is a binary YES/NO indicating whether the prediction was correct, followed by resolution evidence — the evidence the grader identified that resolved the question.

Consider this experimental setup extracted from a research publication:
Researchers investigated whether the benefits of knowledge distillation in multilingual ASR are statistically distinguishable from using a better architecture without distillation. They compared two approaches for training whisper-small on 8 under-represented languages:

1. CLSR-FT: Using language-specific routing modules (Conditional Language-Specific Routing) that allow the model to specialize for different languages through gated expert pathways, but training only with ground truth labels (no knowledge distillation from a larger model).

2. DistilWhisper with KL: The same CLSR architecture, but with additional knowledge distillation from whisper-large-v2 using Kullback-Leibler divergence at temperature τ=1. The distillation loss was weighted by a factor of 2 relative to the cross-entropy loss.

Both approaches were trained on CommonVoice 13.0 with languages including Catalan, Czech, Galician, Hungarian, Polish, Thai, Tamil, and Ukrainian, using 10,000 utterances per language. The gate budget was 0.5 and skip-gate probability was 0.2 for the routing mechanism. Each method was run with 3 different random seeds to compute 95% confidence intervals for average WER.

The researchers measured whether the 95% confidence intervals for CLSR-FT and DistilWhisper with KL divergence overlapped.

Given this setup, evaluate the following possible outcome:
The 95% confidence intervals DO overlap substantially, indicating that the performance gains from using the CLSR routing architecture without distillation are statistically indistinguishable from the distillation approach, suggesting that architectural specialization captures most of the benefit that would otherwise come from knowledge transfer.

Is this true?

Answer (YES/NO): NO